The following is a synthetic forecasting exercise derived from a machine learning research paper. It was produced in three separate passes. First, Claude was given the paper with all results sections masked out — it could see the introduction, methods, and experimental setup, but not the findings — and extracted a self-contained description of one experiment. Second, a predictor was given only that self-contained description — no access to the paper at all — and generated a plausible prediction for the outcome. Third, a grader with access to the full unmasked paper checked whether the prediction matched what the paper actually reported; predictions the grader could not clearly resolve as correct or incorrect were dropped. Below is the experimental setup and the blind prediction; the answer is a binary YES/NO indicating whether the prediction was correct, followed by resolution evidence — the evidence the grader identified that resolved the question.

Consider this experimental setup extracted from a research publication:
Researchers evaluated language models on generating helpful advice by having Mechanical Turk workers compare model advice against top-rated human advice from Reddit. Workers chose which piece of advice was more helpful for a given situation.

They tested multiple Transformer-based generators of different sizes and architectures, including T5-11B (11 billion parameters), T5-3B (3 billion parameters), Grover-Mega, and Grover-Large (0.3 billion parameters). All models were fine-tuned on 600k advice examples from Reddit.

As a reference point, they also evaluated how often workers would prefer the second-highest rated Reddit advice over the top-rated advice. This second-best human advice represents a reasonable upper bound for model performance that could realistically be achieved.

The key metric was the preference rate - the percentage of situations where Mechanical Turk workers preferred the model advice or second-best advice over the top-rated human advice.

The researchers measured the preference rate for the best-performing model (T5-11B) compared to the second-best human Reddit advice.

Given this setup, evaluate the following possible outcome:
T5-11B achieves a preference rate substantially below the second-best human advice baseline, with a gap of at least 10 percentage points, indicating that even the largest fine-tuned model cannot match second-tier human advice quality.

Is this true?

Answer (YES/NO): YES